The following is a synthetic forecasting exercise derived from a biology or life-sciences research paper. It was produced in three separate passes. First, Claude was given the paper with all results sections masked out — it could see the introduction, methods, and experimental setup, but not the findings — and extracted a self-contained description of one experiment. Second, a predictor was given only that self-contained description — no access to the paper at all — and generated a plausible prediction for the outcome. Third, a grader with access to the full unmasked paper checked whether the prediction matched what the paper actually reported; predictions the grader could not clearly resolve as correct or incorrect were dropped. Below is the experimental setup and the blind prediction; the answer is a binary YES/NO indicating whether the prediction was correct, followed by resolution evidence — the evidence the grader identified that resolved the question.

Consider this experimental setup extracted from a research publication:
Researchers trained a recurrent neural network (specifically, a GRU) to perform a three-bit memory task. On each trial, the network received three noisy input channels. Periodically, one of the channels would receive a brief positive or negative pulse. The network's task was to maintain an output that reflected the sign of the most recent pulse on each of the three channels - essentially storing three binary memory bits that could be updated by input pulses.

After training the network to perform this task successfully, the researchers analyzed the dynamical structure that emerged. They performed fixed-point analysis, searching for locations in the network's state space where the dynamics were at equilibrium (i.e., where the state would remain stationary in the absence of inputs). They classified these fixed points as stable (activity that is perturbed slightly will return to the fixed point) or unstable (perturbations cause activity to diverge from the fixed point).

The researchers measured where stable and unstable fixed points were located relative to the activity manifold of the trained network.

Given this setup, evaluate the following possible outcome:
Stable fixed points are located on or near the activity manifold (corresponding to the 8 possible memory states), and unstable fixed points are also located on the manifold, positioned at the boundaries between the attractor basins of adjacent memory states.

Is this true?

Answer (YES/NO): YES